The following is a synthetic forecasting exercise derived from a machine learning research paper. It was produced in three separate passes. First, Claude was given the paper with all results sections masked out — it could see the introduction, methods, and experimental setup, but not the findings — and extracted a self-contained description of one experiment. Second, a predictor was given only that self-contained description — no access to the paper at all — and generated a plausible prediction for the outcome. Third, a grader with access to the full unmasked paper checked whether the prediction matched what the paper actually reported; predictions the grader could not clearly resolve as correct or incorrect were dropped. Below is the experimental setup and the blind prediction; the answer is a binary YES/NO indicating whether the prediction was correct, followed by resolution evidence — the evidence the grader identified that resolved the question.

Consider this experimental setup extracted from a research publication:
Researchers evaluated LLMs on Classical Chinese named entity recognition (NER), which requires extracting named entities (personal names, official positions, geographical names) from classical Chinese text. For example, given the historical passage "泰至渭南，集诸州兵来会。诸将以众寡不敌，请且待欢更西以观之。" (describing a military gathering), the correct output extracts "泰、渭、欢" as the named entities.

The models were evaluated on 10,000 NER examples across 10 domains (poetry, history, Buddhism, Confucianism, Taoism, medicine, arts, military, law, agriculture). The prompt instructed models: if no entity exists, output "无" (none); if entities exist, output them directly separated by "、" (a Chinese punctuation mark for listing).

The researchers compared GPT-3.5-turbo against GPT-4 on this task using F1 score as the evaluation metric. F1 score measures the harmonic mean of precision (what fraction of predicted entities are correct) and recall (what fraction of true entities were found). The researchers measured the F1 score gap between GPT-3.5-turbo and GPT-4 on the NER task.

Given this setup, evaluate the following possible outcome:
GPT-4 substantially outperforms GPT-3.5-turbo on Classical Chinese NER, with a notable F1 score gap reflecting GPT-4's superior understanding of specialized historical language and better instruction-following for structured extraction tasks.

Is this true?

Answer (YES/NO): NO